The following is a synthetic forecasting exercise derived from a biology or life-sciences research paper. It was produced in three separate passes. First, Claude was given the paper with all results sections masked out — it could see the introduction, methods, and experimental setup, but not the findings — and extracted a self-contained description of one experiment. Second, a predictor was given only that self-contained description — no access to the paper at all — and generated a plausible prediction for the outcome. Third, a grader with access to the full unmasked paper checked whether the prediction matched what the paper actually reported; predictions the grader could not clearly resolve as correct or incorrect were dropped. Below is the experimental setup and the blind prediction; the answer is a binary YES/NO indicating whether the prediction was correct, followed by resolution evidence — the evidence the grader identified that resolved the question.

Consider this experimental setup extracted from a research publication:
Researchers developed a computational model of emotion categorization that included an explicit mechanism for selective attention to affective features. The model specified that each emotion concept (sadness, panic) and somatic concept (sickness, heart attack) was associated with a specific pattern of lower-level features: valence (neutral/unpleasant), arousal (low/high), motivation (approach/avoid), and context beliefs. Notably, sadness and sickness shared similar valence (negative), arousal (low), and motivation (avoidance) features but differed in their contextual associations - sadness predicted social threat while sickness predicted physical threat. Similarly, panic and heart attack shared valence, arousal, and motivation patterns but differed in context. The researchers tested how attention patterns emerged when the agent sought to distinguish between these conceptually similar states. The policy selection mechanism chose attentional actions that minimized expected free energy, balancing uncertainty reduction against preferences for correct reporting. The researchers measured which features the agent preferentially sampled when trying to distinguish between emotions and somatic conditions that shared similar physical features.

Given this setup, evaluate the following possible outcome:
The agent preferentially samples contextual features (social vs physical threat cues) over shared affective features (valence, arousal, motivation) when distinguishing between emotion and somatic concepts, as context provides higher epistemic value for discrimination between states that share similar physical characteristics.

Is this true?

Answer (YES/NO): YES